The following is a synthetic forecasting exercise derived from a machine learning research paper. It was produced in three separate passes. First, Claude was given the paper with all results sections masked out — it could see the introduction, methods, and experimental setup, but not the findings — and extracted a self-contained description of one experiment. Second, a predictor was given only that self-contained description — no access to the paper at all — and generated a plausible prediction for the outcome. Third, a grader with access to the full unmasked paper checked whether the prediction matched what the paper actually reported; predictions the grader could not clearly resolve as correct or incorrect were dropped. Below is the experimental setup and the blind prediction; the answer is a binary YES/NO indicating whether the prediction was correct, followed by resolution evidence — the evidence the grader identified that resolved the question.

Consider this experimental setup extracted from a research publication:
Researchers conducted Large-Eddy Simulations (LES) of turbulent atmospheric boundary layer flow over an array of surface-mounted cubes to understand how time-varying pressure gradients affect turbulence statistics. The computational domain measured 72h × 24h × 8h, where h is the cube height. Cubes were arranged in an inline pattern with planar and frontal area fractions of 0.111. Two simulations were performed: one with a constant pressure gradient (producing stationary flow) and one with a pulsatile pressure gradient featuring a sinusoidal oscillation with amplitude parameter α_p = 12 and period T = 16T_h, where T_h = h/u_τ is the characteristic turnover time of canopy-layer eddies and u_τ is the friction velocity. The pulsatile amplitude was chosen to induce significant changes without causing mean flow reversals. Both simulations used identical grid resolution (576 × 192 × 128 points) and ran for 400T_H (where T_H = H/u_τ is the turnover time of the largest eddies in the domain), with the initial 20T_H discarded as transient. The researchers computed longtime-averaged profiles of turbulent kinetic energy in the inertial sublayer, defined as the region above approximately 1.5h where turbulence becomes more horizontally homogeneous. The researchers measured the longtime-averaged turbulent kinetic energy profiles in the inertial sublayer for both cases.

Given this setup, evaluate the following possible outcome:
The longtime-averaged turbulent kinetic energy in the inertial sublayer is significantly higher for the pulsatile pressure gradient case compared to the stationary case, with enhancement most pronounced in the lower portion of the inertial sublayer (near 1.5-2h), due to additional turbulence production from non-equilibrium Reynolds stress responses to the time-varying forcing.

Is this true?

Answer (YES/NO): NO